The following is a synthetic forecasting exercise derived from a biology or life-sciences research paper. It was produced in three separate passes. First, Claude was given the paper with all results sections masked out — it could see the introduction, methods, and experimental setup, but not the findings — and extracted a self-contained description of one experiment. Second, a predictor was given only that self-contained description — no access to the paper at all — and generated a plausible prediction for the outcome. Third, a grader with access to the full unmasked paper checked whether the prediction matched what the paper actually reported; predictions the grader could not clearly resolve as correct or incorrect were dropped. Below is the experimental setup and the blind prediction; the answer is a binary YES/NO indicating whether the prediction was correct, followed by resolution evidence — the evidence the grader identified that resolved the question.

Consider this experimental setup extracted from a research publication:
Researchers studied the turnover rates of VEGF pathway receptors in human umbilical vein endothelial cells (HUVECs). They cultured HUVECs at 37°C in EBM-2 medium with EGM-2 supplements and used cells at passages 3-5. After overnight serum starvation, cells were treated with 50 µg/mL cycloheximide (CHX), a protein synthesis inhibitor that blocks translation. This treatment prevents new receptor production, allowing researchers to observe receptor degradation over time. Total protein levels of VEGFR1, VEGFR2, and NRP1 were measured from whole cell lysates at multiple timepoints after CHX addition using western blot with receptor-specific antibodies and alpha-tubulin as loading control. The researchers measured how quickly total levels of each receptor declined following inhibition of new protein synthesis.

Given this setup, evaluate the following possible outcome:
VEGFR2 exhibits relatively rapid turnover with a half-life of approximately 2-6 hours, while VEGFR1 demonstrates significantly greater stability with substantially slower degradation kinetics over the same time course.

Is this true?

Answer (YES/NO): NO